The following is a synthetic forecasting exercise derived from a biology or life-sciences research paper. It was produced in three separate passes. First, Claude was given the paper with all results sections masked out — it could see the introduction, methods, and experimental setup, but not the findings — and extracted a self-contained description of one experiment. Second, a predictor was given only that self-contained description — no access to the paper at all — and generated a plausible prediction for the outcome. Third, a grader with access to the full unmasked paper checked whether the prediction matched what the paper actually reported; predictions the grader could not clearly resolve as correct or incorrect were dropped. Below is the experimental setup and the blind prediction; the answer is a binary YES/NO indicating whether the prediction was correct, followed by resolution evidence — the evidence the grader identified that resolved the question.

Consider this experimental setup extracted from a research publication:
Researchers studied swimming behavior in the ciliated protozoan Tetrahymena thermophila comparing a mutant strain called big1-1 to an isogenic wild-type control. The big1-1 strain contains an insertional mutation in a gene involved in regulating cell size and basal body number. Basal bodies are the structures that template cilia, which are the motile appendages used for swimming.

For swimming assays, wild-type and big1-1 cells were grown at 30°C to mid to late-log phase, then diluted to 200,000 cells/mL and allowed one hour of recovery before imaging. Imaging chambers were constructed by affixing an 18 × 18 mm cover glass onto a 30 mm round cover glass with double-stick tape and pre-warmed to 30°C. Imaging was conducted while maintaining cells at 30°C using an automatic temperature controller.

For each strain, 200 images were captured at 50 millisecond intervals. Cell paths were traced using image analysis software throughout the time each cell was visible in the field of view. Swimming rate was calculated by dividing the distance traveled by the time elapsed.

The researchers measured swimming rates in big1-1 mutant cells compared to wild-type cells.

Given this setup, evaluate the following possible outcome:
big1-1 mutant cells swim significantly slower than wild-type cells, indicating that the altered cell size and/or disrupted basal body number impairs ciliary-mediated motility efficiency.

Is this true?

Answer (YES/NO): YES